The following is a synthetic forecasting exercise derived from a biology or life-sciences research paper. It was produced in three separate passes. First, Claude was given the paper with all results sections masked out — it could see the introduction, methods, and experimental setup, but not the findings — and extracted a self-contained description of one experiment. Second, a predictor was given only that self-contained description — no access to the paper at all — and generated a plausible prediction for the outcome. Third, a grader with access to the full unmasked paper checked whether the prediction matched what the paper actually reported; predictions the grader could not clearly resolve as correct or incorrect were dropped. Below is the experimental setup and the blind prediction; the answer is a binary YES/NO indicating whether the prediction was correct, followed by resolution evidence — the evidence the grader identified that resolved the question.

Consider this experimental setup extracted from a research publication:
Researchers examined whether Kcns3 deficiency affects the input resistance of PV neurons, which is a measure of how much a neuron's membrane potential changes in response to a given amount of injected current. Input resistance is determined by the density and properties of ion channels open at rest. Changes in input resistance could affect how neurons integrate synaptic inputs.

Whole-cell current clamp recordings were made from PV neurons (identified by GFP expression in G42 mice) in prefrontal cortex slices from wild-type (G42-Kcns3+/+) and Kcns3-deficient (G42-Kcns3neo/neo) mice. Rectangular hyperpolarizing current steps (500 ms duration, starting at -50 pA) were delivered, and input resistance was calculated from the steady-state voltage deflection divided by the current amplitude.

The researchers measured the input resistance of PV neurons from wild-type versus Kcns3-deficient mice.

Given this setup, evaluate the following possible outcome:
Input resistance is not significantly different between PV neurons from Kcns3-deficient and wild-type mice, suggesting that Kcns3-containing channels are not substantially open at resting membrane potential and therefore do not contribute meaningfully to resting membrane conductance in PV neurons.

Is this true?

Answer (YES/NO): YES